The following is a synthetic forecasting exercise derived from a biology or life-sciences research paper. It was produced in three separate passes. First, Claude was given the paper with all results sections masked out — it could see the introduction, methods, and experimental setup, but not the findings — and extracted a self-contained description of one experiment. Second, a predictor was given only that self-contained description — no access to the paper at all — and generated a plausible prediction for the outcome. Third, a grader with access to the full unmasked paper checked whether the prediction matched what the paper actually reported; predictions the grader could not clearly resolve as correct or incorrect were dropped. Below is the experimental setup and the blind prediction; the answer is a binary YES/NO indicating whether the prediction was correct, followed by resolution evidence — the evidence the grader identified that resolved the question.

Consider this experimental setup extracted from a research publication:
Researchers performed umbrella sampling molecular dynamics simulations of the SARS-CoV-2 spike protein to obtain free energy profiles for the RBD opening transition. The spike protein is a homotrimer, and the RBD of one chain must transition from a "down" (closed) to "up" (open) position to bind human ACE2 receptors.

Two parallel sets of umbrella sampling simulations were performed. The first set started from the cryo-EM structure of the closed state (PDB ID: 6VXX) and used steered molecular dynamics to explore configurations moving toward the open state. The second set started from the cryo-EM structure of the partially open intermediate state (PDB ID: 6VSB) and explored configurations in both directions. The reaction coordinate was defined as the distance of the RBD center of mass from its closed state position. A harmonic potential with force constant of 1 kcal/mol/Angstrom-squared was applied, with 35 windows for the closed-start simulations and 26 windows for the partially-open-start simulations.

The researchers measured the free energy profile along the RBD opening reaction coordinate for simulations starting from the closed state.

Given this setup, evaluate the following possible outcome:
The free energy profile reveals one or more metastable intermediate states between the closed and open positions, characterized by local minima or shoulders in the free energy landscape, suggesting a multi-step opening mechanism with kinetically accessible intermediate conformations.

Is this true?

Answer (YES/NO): NO